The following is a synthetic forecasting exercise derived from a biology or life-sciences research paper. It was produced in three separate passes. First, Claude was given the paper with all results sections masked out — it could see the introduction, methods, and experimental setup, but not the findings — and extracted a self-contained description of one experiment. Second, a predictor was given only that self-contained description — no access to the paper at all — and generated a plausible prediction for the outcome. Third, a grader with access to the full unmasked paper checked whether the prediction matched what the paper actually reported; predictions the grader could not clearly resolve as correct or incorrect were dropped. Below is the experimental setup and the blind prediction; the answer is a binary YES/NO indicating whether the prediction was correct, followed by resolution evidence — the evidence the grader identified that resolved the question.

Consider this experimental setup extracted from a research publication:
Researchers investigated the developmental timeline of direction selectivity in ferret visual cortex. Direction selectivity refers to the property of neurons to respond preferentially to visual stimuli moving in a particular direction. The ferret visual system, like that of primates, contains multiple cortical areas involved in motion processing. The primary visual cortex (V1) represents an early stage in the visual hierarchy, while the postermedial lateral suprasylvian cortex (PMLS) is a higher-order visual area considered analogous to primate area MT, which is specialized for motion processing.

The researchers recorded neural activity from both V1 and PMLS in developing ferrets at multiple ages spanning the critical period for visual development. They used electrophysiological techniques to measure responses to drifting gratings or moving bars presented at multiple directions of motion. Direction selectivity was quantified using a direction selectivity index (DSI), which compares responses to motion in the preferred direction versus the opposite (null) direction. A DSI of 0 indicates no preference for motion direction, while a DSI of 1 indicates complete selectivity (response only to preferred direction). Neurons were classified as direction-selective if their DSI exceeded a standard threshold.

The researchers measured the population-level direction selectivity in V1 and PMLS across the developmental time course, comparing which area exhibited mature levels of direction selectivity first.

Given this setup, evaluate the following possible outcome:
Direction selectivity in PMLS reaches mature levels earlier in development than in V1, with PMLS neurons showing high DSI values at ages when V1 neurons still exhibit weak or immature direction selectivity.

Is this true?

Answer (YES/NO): YES